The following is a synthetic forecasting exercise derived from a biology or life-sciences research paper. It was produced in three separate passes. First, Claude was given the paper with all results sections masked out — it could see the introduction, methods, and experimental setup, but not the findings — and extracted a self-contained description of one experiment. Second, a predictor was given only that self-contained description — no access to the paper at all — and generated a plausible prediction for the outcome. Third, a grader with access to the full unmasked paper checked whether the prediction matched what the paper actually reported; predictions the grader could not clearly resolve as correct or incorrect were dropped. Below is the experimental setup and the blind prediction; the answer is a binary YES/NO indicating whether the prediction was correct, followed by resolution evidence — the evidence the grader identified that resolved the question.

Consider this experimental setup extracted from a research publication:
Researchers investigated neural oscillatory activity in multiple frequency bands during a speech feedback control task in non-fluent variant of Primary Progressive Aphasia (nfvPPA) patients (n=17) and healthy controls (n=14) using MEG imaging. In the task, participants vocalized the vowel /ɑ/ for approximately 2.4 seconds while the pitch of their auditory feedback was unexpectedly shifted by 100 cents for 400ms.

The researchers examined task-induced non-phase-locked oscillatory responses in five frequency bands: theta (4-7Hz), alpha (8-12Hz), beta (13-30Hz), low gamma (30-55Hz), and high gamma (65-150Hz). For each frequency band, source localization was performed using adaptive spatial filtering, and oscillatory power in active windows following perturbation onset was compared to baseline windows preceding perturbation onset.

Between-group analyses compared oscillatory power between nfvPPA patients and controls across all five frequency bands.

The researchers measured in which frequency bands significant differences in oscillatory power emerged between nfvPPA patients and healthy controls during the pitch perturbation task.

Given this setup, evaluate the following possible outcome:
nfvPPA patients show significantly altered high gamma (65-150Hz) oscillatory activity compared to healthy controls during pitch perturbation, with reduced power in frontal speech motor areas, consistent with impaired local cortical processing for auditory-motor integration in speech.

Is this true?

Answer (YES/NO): NO